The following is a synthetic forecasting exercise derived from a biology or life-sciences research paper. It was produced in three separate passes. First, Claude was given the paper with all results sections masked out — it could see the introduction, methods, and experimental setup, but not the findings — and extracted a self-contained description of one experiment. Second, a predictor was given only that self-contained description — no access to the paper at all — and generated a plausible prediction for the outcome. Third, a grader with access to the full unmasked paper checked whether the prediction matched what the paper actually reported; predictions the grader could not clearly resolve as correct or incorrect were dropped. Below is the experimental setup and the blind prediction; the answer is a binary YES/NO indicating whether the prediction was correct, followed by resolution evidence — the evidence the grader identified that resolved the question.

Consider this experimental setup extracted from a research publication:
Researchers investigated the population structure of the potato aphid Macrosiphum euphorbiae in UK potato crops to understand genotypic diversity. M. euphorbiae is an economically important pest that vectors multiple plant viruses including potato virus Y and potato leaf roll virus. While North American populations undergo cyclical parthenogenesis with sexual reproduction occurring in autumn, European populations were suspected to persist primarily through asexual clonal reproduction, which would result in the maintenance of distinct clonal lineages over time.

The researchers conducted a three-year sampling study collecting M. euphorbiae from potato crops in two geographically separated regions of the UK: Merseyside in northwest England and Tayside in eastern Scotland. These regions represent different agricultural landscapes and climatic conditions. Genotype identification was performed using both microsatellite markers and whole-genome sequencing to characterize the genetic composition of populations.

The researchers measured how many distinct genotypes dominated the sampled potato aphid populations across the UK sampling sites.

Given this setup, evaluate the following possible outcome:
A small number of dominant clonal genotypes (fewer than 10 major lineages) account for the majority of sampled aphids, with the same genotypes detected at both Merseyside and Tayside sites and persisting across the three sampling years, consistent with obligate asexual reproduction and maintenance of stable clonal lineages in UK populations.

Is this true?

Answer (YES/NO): YES